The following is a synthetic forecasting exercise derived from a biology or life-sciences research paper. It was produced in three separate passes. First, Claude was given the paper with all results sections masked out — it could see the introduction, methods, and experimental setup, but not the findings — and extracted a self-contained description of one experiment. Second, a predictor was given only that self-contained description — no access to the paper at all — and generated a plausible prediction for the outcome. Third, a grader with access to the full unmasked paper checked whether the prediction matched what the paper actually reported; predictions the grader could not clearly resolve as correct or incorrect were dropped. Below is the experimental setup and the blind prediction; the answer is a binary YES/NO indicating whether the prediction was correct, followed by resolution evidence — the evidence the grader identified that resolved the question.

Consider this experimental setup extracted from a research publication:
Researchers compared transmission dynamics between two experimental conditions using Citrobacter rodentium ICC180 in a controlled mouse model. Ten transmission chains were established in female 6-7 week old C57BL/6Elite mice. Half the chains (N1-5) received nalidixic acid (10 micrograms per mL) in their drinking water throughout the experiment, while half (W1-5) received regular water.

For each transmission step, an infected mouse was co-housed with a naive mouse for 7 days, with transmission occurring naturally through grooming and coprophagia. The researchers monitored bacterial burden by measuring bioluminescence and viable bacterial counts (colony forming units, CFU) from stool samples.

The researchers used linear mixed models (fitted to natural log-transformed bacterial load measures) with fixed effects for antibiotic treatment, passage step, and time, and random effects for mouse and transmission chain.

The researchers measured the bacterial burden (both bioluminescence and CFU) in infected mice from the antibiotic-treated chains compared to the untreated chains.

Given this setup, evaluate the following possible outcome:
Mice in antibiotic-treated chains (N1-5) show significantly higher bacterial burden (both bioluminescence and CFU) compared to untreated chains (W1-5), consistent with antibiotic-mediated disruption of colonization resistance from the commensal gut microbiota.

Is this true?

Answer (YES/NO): NO